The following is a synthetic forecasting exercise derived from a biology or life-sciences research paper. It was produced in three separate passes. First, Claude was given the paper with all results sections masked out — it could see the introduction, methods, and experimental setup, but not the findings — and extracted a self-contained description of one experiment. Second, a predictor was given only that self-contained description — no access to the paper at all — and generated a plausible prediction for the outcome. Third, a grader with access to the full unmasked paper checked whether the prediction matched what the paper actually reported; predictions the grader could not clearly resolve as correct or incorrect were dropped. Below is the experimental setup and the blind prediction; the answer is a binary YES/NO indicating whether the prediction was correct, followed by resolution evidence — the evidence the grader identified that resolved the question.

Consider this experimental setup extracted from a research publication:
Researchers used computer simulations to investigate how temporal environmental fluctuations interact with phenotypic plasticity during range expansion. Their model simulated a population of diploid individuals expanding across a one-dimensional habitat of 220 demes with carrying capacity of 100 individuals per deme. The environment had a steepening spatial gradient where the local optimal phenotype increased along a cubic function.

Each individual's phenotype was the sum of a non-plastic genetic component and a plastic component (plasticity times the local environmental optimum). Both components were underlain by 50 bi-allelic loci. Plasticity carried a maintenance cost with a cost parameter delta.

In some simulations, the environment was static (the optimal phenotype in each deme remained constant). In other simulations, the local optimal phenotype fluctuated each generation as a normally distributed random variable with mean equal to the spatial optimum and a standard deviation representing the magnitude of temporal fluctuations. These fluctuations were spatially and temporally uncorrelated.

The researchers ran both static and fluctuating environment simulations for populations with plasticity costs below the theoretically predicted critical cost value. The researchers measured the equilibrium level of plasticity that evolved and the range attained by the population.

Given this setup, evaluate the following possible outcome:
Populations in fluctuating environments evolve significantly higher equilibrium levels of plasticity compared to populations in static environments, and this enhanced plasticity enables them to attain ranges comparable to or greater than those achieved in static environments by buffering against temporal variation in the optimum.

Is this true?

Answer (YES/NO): YES